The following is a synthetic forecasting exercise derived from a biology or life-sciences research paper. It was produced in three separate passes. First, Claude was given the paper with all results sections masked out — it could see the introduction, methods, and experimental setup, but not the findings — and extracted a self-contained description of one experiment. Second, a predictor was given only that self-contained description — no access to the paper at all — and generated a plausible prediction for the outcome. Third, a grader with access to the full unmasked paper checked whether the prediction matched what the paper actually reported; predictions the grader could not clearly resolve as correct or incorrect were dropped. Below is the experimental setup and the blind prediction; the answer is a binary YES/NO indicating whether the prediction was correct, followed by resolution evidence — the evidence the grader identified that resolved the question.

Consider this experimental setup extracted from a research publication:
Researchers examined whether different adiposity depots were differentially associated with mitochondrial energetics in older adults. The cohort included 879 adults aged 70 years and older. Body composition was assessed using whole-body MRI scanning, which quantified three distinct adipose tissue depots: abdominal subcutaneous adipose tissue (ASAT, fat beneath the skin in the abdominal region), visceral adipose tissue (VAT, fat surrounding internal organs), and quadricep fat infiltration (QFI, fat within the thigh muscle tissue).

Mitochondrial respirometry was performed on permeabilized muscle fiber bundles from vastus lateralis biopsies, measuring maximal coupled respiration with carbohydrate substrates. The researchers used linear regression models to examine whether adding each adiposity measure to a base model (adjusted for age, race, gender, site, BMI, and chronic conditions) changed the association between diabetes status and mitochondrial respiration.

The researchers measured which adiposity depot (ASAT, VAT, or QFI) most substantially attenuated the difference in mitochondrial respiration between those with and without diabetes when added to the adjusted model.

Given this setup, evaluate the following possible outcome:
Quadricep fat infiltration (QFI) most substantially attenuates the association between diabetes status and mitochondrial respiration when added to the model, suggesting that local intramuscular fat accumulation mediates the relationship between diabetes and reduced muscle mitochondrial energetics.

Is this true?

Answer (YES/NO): NO